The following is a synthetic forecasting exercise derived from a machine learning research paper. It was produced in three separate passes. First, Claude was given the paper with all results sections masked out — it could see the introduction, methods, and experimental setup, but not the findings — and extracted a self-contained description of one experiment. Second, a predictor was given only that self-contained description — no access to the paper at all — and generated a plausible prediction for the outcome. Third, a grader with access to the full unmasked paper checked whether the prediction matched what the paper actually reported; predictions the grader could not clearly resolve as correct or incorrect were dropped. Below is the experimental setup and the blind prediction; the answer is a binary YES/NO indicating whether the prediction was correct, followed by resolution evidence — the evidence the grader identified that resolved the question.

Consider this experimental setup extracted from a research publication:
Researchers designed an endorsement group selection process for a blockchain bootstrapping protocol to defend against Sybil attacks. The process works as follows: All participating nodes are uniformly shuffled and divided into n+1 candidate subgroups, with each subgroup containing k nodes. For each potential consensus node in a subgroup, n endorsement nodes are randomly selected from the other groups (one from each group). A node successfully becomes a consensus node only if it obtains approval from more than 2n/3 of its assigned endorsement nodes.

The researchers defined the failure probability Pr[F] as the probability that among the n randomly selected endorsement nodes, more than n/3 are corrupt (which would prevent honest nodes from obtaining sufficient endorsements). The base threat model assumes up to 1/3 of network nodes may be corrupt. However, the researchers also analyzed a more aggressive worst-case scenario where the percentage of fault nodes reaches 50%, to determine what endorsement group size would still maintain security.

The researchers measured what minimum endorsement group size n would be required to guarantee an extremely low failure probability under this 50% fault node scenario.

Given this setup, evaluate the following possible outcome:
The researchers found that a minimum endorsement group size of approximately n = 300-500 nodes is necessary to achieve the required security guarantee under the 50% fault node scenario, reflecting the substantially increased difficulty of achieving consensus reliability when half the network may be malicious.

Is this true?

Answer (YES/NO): NO